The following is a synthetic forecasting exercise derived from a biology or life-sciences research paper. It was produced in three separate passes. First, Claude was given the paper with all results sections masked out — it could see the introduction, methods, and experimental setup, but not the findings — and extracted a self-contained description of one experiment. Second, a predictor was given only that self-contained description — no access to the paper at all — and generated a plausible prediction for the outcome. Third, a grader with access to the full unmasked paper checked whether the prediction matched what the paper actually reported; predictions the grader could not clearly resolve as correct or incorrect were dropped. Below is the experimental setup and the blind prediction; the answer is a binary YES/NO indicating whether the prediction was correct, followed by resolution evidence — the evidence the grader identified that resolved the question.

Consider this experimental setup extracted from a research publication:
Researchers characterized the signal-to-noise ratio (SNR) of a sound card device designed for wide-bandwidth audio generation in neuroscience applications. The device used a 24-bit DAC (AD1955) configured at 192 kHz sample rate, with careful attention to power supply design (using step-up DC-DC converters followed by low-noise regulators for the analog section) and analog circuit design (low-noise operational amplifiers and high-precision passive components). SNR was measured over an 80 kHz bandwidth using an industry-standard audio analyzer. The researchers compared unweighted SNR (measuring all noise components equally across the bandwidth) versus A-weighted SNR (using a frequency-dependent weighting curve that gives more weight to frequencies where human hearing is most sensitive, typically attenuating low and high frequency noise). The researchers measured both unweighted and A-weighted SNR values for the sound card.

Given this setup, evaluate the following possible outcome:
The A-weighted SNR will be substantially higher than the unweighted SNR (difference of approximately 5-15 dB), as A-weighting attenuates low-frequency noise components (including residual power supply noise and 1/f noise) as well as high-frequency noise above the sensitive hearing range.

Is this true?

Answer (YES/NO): YES